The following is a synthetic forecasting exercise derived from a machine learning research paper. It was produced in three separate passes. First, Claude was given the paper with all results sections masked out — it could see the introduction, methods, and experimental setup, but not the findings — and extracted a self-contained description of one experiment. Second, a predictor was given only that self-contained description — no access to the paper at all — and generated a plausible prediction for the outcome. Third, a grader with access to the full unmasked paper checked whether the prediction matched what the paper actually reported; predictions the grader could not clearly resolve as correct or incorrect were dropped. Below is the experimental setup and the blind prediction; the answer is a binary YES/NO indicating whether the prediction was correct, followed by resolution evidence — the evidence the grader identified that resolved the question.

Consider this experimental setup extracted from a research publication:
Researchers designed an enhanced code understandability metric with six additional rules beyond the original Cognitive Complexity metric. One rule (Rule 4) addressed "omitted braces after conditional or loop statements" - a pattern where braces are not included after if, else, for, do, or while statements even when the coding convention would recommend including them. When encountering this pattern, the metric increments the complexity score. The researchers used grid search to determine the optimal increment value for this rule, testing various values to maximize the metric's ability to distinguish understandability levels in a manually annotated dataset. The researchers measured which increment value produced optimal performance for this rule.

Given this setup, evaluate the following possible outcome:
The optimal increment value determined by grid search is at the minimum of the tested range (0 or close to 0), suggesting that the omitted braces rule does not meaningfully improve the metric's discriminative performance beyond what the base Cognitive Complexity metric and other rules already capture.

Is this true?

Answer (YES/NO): NO